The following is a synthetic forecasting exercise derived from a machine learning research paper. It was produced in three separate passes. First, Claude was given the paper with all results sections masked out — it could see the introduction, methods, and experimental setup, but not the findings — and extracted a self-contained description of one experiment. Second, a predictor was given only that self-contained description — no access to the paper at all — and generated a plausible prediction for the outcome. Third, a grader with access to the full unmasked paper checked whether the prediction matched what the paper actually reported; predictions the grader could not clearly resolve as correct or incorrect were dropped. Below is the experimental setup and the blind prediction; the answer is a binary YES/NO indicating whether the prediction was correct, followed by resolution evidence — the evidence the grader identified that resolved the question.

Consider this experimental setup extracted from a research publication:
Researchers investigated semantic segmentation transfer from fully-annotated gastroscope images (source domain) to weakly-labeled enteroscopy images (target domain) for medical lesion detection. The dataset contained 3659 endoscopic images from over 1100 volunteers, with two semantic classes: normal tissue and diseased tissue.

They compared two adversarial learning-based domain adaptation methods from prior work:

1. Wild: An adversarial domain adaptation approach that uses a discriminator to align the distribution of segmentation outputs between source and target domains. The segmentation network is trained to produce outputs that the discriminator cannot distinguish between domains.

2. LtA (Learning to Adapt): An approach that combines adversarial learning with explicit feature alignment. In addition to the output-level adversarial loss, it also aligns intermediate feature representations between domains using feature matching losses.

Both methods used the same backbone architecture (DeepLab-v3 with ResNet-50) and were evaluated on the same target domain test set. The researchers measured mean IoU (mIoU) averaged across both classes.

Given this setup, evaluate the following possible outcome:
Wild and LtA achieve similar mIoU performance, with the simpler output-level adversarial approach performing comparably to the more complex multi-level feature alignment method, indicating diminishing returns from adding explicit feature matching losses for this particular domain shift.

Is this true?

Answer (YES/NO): NO